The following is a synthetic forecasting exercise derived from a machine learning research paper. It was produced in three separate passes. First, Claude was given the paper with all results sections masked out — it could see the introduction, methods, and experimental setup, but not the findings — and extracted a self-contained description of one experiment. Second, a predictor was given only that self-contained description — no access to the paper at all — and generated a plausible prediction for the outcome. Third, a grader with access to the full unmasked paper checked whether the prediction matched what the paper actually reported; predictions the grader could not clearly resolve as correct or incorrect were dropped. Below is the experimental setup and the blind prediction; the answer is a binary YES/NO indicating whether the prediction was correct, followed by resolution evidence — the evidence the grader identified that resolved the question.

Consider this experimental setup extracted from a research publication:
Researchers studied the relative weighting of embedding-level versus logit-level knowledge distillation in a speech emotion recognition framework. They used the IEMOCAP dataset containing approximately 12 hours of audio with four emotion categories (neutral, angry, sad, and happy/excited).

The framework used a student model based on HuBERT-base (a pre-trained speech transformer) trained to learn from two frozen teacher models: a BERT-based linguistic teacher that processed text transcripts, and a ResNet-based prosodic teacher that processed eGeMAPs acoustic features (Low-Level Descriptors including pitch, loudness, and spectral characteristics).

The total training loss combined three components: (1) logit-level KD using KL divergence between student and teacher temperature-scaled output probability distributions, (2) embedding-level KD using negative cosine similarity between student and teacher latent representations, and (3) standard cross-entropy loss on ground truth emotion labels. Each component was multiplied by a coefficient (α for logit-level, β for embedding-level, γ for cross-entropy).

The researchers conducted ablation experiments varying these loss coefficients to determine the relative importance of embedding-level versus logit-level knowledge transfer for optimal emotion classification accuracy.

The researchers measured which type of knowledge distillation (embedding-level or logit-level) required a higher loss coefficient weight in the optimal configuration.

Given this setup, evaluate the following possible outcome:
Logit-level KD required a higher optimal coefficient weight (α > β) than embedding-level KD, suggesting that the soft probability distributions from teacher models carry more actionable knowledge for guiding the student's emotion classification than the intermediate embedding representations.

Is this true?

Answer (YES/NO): NO